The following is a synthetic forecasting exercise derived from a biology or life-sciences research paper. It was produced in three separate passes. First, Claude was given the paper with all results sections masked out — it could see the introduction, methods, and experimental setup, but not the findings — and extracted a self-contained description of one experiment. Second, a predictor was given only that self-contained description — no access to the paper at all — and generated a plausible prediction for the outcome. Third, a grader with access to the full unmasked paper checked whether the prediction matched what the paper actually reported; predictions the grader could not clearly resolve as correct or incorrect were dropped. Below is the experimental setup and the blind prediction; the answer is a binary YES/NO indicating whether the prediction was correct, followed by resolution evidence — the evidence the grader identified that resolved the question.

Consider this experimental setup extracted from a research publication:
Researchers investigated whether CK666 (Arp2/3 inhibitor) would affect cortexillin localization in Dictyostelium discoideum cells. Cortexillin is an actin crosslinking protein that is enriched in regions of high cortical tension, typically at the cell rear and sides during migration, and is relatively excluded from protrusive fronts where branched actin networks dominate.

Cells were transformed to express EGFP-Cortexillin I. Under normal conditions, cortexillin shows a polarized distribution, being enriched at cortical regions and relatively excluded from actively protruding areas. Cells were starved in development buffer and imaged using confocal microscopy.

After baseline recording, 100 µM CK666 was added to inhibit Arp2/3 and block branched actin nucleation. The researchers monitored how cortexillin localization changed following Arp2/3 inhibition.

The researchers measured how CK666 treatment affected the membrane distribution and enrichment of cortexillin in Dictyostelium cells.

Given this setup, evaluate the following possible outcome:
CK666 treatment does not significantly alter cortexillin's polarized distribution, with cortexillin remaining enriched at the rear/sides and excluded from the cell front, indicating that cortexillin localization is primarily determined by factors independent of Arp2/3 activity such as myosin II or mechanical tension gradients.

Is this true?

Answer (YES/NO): NO